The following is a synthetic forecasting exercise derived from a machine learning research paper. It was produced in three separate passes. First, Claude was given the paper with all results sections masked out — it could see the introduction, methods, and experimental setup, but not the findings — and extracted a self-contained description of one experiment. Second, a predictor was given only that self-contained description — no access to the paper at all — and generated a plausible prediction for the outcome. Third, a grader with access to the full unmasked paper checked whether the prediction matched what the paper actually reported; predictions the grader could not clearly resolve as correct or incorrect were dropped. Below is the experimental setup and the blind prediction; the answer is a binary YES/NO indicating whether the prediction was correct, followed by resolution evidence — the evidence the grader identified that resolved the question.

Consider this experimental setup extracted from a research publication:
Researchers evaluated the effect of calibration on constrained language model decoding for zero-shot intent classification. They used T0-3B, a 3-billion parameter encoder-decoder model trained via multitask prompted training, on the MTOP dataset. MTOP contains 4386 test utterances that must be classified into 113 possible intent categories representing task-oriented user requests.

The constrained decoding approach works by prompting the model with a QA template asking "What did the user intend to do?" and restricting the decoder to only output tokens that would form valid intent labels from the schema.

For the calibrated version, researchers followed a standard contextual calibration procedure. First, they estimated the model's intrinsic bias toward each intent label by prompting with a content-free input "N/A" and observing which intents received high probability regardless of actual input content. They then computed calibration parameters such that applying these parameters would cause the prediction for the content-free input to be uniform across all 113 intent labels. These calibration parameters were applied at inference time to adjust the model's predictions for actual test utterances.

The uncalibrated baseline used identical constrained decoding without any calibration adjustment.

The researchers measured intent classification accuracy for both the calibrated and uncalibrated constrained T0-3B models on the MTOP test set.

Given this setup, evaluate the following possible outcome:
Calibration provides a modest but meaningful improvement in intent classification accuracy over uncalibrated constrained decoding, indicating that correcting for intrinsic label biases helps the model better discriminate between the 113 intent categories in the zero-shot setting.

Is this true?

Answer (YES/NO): YES